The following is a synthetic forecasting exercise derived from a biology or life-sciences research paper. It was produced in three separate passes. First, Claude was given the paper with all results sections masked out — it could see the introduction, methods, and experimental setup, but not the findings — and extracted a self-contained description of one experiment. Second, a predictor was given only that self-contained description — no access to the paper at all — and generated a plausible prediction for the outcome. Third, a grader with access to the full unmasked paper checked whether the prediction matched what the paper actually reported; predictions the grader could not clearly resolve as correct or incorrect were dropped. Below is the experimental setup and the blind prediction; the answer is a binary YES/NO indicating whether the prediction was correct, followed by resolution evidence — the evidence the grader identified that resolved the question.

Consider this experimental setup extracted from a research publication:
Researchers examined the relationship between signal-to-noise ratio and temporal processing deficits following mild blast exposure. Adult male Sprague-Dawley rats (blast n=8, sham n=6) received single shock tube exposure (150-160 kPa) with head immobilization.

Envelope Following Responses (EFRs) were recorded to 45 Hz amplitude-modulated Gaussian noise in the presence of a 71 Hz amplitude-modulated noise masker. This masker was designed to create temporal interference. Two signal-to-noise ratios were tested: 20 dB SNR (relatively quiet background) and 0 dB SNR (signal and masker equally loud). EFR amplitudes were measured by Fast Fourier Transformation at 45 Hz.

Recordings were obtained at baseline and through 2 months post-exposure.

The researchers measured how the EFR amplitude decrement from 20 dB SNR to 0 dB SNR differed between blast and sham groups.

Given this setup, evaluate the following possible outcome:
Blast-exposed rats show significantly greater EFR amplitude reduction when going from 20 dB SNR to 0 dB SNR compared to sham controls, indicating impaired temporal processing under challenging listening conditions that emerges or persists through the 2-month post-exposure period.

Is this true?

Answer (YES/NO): NO